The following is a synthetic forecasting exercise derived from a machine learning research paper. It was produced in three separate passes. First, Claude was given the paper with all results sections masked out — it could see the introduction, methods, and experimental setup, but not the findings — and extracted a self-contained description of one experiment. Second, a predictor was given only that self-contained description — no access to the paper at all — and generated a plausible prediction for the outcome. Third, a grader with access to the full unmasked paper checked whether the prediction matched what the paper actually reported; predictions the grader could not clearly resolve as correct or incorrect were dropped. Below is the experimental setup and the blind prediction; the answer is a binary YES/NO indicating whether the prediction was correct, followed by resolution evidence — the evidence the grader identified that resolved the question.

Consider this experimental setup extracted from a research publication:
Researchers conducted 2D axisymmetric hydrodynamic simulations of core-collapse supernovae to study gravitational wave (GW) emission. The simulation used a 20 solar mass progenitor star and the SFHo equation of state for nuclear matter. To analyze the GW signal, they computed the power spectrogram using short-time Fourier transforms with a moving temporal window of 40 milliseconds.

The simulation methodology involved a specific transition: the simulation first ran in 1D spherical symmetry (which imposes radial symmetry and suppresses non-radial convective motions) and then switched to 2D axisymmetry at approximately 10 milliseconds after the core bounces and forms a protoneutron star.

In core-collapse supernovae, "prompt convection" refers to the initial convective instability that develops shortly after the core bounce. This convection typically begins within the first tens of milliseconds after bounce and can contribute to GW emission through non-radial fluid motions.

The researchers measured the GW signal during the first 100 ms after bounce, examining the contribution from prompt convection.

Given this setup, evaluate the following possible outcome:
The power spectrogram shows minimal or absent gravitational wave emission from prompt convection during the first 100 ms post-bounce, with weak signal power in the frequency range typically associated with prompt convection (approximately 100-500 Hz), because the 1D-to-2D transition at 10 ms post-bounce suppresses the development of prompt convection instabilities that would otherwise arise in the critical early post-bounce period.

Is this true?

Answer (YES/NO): YES